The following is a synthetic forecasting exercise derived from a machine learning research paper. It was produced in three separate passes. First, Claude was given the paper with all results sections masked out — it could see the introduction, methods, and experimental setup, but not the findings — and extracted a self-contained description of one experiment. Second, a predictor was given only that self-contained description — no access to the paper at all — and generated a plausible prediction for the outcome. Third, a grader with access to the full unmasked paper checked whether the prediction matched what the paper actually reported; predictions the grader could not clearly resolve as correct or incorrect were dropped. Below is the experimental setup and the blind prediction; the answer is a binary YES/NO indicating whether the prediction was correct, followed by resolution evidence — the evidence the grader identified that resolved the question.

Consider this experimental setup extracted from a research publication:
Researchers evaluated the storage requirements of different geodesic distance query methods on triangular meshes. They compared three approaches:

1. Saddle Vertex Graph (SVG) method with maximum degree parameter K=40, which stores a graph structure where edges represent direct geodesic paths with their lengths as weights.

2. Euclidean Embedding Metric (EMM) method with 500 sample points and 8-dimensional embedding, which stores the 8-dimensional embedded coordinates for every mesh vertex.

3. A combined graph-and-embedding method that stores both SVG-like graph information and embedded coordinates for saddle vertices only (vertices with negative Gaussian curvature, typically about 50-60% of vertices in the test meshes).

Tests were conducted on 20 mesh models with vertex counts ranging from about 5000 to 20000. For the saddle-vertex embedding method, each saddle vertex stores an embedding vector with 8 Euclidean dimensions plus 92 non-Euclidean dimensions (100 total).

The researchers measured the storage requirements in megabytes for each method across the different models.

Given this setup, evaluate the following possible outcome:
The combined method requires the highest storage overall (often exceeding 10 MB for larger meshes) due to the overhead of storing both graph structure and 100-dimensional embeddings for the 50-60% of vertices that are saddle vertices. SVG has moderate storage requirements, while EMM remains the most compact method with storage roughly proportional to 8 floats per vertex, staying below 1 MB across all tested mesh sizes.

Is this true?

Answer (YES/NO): YES